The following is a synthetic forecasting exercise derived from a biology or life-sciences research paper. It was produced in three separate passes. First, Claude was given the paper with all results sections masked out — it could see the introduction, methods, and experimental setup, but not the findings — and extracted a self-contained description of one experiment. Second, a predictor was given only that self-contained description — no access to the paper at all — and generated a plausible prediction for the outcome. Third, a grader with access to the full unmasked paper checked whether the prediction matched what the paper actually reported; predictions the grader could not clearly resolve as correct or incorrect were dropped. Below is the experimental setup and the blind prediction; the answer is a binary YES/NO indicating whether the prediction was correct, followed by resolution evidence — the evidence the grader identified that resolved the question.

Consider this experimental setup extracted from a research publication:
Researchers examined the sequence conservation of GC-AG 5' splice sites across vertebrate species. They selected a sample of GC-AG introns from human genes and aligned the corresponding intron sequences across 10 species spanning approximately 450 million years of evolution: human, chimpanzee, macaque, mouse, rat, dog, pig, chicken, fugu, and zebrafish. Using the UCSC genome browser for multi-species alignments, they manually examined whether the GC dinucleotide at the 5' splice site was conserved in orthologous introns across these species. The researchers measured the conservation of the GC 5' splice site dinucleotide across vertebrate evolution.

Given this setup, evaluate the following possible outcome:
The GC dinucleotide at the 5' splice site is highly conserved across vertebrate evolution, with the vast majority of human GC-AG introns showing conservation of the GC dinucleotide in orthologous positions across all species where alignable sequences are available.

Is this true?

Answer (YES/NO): NO